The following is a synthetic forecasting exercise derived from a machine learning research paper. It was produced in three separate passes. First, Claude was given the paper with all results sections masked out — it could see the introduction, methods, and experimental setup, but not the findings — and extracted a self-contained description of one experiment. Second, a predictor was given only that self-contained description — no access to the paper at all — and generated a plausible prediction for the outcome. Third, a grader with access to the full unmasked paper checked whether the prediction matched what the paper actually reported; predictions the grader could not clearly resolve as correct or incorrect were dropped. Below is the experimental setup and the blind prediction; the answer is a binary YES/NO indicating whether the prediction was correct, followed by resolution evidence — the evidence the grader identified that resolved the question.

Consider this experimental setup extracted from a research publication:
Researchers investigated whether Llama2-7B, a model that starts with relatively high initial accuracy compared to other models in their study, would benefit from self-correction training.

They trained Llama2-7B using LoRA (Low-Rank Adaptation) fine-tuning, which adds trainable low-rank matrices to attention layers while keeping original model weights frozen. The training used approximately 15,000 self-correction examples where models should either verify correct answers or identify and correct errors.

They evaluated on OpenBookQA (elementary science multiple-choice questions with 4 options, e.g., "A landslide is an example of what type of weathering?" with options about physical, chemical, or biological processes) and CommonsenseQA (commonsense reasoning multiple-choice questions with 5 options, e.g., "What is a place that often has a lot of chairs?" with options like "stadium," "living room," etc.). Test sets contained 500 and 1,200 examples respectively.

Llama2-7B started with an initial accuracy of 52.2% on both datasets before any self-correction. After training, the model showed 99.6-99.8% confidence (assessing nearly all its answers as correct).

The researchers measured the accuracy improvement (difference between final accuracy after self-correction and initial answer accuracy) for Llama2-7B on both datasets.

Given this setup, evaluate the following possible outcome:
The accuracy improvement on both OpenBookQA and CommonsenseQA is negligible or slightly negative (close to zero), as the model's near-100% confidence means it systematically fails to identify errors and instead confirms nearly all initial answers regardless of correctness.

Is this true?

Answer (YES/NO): YES